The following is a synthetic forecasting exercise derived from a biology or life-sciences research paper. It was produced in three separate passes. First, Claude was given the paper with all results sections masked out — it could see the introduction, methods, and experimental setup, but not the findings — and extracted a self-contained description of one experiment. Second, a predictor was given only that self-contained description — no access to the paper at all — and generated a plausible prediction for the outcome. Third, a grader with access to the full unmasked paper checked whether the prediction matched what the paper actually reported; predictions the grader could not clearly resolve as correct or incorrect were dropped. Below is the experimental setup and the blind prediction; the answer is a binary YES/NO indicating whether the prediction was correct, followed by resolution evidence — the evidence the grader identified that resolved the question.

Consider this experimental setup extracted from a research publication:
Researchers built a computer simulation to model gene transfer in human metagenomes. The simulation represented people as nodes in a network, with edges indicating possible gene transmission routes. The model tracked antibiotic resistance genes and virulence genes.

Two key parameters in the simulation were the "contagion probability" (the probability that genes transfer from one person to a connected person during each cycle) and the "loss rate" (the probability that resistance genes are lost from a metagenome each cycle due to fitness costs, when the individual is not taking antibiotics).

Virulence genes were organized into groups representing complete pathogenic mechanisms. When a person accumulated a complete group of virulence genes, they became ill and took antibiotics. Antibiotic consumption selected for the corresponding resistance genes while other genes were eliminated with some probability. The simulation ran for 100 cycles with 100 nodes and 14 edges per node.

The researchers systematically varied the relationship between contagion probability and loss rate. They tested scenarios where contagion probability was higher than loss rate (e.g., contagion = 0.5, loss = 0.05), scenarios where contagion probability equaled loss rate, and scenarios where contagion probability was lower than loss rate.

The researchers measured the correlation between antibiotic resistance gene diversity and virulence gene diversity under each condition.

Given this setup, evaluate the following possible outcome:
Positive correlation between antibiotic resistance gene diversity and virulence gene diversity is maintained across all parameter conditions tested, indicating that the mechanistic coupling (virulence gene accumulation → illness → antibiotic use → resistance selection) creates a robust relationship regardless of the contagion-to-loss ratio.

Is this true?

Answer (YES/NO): NO